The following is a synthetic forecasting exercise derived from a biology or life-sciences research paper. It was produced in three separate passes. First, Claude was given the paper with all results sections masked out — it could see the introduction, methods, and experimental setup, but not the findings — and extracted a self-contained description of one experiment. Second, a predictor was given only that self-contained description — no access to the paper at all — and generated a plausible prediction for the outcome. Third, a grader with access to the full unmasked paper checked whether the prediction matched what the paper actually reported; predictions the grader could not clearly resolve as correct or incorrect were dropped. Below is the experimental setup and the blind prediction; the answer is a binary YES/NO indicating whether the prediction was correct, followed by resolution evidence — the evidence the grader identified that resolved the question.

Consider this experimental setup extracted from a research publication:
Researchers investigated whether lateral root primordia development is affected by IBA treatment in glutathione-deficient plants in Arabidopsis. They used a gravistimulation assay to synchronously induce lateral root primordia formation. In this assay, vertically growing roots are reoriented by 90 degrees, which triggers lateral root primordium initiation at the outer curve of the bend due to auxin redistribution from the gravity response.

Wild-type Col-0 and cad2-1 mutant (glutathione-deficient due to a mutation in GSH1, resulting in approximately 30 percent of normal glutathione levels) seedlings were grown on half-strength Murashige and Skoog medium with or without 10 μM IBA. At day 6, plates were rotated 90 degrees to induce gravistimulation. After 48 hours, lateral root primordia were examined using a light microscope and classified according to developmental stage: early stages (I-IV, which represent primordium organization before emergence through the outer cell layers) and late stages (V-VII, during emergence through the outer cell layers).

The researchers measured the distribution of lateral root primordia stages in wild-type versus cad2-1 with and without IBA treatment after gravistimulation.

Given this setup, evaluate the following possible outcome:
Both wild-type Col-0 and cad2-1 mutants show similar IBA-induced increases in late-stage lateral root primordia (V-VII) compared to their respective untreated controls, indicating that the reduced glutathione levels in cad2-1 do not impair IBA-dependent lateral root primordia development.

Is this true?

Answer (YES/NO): NO